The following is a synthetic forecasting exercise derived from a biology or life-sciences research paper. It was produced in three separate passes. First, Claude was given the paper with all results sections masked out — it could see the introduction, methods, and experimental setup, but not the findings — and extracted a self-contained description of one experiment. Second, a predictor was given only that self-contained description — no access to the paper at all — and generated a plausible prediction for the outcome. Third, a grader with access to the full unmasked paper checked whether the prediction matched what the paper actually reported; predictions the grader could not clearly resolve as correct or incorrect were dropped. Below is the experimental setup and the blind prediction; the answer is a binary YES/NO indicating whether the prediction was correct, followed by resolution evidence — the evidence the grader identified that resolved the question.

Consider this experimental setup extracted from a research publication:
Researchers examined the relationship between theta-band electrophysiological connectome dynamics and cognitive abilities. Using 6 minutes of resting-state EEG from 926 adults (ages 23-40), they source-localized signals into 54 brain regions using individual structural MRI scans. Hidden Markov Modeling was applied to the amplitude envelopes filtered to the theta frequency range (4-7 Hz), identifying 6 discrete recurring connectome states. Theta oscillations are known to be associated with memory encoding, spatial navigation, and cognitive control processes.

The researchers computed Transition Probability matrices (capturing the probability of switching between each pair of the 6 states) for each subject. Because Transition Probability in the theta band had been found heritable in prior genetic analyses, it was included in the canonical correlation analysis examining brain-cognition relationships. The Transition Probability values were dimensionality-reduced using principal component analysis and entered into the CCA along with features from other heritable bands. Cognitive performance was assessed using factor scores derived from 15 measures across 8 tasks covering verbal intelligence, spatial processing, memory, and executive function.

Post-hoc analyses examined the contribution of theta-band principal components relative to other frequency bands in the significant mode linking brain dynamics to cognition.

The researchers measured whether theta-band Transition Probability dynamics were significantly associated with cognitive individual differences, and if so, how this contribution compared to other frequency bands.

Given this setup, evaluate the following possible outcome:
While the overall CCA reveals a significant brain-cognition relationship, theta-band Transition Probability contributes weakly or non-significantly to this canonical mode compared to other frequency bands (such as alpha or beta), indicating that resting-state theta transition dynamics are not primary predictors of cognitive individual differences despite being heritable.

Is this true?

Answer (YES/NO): NO